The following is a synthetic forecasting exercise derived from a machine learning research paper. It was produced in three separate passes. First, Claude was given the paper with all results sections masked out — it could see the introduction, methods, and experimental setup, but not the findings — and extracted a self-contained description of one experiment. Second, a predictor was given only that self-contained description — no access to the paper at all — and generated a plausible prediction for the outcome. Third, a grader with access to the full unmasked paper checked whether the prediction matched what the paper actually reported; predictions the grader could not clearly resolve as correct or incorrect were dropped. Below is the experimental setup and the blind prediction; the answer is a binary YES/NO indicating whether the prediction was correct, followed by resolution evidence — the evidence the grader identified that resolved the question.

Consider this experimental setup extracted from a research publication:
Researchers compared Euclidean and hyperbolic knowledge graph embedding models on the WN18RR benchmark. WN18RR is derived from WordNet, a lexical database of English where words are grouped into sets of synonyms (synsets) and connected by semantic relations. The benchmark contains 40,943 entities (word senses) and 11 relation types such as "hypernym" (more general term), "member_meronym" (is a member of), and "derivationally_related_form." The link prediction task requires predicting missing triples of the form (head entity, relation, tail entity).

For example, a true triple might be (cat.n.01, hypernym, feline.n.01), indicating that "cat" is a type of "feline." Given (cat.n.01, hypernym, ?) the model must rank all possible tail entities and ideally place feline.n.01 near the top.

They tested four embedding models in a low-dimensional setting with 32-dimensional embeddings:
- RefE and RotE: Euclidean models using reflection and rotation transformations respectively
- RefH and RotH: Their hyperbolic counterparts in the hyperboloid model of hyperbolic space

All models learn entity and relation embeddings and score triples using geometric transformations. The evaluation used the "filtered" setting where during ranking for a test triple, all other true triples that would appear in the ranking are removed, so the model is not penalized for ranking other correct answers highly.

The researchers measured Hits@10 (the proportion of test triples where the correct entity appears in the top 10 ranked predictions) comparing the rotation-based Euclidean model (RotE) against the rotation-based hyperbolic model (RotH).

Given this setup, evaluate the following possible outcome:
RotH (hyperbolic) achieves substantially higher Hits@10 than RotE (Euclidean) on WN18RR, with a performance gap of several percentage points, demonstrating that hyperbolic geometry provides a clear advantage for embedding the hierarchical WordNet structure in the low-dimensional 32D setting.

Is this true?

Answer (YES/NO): NO